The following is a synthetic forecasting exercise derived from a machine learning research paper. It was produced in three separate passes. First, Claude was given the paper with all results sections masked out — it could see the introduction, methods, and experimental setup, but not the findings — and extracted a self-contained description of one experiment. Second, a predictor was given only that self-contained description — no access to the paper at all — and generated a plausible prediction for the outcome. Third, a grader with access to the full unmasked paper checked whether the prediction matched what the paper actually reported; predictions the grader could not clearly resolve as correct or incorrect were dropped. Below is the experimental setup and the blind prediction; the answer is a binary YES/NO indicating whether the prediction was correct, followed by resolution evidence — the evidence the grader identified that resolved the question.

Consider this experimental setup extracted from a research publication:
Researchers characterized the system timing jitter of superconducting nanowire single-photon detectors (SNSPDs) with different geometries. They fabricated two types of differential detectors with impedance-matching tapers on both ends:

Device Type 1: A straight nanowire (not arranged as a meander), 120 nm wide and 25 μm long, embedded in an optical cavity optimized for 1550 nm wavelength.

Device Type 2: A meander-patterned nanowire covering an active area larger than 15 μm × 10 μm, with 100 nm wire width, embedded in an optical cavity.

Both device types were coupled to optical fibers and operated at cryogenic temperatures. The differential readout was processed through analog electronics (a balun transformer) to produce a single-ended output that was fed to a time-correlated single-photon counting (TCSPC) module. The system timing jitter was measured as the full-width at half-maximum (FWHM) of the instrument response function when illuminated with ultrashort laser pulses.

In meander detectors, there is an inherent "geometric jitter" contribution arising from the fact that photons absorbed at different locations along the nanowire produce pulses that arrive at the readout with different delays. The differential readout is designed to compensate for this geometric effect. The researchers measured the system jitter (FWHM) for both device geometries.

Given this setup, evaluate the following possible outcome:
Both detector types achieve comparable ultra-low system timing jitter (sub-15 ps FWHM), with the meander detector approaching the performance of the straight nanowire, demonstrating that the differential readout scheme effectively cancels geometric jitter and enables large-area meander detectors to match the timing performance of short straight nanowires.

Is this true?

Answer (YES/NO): YES